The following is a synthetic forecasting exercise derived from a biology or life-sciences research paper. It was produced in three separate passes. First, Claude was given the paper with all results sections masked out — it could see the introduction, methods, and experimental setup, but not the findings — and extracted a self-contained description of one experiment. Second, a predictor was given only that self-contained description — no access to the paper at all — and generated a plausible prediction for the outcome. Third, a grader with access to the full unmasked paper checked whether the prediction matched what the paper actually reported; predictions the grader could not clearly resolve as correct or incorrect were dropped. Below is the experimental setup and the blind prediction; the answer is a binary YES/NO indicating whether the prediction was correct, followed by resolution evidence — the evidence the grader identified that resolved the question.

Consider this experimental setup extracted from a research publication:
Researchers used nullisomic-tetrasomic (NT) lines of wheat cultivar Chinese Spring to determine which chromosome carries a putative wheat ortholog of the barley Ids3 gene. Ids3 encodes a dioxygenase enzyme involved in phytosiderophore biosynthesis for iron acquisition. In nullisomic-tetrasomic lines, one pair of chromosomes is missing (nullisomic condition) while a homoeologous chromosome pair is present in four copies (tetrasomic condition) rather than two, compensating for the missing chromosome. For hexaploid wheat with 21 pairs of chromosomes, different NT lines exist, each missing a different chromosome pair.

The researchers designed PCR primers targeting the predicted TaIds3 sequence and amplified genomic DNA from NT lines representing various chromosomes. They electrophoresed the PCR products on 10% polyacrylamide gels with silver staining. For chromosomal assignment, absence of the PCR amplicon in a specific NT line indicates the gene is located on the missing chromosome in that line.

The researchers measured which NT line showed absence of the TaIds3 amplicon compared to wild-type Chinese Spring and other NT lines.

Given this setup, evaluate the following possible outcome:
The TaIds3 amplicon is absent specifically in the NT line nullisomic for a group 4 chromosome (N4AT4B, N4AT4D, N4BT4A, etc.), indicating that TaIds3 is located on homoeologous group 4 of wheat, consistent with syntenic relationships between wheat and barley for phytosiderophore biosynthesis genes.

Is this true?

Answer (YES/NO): NO